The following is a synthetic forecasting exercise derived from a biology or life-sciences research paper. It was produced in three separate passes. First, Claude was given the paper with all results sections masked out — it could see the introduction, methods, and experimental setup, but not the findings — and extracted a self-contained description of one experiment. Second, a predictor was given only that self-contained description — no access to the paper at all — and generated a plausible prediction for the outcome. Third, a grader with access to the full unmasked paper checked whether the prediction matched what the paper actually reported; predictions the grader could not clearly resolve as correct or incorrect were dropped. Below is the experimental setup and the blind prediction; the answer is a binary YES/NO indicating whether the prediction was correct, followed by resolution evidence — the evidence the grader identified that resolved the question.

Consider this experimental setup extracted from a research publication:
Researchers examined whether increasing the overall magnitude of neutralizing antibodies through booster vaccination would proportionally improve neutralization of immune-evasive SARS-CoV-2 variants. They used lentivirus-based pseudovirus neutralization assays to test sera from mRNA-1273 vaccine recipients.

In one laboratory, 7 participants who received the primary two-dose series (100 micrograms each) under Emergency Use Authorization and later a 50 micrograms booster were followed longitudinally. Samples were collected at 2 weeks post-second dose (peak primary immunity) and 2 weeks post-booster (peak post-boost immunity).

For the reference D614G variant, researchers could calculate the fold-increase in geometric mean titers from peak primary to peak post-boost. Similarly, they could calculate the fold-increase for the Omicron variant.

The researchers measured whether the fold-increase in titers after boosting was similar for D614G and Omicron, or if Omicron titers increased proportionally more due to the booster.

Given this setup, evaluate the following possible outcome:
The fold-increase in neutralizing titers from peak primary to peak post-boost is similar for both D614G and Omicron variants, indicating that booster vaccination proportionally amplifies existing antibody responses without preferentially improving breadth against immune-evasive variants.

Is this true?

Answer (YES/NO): NO